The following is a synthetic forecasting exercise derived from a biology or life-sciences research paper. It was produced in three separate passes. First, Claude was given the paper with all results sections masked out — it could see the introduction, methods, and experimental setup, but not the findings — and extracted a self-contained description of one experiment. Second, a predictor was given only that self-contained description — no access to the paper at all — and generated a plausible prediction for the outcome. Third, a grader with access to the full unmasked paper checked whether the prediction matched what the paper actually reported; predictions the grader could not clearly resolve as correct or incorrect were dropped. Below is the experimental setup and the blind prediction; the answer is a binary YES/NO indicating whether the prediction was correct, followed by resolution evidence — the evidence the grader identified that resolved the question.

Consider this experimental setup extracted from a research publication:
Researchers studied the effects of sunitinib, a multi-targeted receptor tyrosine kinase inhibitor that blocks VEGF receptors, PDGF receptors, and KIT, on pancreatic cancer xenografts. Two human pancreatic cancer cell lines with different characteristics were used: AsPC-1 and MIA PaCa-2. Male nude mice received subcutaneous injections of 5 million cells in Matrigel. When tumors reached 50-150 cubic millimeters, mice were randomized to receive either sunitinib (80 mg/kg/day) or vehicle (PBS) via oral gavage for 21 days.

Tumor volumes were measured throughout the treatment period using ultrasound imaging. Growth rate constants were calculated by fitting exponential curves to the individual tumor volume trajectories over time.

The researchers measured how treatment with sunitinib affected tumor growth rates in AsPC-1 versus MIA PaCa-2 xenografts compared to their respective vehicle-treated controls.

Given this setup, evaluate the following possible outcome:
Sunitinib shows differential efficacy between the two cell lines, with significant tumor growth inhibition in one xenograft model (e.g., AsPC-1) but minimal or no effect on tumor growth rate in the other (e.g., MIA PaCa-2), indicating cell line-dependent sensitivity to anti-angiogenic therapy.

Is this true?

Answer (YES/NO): NO